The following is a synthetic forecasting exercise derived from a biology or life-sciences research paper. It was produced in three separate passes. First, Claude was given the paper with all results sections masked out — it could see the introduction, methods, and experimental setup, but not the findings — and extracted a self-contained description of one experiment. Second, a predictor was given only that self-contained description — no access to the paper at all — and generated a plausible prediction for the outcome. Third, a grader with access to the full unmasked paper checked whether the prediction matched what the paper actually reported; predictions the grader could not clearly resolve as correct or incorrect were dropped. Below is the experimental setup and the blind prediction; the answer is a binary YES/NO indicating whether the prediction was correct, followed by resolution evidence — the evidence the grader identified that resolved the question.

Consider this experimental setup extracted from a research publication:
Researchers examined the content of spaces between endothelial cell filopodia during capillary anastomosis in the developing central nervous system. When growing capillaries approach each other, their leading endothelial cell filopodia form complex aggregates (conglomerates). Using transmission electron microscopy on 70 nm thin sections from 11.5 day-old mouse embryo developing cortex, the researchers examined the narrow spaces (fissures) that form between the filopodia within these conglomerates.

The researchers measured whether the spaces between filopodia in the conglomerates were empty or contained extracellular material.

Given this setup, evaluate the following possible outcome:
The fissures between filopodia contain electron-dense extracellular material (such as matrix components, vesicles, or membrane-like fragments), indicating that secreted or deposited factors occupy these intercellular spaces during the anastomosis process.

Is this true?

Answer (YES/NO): YES